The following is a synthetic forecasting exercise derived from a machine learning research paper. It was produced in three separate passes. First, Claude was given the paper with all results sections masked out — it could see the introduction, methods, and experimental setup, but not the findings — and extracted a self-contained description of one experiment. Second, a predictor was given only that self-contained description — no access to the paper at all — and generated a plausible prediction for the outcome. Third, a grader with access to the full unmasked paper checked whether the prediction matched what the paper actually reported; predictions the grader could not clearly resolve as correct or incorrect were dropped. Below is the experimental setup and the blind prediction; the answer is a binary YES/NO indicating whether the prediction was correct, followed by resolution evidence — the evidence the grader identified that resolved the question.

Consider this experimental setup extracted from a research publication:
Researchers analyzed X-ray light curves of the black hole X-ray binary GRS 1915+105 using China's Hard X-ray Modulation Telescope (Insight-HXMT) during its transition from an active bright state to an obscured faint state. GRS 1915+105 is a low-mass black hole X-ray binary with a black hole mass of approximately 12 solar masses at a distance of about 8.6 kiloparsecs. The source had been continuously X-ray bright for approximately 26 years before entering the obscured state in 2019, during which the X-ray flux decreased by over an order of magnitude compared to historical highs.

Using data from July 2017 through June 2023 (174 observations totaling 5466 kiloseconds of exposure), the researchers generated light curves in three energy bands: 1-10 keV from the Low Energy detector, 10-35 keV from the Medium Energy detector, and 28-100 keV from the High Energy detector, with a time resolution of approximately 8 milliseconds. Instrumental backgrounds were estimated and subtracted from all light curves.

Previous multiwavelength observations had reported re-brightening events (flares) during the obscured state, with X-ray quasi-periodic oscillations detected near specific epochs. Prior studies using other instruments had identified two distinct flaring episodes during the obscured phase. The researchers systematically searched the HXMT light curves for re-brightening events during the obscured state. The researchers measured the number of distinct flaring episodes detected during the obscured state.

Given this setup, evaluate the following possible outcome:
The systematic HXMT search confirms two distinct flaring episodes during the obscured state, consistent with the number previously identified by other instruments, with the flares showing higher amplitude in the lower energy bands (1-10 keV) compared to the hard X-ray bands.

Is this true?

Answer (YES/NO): NO